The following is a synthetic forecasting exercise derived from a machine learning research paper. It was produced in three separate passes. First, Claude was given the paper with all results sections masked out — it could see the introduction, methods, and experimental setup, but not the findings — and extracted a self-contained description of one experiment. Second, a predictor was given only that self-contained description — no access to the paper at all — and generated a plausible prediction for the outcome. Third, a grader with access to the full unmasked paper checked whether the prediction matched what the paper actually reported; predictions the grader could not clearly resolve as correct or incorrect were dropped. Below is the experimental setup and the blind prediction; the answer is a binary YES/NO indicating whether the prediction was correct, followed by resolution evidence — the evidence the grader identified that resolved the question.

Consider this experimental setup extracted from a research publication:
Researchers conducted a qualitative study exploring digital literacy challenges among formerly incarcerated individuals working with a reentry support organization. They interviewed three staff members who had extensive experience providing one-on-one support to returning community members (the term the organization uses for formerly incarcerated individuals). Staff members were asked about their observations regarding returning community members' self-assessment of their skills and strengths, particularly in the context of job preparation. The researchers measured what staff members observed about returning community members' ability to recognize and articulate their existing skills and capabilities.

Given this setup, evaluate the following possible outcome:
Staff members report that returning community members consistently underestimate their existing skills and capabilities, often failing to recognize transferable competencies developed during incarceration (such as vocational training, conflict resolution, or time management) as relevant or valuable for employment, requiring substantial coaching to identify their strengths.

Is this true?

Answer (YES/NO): YES